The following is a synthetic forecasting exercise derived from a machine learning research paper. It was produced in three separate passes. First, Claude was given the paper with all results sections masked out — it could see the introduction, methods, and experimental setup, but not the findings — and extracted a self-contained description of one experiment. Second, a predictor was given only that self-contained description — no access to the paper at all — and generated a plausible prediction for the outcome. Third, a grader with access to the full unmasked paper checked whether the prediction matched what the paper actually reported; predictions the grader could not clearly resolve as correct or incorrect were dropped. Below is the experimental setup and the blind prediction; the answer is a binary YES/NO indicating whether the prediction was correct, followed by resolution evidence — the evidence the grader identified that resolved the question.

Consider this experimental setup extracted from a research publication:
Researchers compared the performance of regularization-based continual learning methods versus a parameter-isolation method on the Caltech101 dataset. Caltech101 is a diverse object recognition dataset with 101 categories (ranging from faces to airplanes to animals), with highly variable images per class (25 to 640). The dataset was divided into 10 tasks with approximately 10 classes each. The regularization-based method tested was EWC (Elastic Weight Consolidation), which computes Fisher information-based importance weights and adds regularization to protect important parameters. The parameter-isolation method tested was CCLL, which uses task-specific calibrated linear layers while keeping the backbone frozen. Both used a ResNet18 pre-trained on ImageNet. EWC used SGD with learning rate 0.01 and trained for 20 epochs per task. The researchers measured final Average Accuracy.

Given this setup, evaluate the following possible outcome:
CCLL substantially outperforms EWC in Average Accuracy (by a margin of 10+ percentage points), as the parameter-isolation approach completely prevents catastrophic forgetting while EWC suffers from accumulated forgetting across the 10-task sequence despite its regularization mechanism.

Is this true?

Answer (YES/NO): NO